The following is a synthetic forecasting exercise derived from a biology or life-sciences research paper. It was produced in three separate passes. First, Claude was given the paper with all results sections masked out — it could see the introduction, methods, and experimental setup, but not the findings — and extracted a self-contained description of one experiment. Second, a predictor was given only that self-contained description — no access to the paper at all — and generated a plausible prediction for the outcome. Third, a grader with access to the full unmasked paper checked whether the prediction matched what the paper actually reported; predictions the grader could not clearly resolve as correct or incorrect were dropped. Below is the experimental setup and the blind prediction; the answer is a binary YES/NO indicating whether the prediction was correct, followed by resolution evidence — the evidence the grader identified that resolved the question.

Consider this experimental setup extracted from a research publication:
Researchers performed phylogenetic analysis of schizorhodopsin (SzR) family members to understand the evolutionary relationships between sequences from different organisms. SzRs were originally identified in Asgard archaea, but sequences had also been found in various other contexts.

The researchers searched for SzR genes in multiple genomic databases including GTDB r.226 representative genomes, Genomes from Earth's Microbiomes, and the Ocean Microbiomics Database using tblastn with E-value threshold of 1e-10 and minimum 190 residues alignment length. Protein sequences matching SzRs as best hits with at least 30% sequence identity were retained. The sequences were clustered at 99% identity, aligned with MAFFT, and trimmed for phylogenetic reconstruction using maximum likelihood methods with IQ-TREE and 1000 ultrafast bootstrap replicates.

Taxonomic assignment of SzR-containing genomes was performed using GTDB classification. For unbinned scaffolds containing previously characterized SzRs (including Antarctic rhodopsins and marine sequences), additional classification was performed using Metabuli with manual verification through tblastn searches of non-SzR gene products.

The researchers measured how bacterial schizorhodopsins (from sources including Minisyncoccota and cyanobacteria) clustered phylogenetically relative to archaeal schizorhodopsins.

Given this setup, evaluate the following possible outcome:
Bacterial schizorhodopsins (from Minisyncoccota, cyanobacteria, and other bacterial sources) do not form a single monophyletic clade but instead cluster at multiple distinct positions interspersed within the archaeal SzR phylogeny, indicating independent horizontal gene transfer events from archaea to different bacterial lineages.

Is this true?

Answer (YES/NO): NO